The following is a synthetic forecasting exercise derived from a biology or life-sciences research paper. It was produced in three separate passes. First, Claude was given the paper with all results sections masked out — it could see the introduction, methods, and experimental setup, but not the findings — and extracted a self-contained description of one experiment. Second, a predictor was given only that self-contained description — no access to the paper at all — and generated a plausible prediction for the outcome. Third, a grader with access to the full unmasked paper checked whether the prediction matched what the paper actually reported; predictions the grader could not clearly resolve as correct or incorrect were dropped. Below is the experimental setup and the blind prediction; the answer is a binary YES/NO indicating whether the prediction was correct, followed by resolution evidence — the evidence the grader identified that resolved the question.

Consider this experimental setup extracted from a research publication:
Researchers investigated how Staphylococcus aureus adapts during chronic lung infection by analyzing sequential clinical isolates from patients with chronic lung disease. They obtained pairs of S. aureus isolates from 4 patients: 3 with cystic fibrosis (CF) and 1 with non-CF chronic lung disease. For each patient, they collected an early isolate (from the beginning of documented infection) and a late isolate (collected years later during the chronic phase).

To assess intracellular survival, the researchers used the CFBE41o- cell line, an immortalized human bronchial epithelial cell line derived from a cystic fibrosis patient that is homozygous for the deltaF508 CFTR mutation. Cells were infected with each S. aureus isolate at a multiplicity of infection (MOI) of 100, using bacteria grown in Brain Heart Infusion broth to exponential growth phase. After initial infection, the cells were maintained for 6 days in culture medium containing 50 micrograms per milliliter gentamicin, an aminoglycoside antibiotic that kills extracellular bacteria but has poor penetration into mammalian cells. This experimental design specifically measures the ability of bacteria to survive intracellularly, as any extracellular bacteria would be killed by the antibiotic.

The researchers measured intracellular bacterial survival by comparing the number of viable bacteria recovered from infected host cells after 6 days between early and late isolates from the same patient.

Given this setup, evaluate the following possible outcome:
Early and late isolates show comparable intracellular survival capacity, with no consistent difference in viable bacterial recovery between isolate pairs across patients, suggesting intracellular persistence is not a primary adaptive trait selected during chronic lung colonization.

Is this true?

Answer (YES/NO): NO